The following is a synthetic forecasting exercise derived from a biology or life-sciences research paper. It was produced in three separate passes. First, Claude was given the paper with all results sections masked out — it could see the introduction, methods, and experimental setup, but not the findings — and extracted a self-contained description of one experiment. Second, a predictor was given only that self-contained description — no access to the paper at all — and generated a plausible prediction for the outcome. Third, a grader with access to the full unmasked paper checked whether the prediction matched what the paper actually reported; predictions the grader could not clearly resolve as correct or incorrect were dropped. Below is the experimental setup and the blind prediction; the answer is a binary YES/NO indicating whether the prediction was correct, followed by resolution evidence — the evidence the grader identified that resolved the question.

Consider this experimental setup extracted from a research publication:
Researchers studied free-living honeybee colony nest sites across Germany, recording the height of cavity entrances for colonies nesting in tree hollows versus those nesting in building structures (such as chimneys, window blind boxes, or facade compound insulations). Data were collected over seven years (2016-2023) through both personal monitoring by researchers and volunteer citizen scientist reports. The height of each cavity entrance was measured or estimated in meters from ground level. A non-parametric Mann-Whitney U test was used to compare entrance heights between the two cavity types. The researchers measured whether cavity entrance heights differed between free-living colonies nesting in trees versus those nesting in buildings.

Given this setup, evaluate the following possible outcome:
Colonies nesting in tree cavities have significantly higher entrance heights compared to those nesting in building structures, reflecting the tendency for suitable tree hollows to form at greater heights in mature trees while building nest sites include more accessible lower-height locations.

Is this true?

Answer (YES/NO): NO